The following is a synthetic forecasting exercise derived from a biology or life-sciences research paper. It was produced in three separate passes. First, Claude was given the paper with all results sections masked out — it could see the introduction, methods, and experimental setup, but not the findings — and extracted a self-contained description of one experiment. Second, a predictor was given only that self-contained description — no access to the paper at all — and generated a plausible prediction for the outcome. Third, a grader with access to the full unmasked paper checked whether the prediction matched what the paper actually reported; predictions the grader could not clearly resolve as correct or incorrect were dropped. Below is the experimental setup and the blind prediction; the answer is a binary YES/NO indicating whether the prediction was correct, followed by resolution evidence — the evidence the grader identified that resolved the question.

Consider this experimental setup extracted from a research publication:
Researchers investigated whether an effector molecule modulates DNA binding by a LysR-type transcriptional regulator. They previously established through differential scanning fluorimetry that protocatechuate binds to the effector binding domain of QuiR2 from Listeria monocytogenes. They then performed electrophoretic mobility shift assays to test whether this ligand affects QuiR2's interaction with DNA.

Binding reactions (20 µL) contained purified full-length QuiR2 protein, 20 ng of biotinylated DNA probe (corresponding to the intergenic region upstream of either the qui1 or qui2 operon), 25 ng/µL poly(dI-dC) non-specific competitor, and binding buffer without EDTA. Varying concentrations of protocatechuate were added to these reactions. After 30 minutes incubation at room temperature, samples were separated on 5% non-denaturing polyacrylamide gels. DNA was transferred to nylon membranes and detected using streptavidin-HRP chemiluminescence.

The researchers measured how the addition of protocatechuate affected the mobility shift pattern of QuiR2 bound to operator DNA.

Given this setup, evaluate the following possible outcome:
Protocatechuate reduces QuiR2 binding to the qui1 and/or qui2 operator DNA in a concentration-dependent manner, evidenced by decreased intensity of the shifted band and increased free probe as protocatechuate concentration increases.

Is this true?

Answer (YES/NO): NO